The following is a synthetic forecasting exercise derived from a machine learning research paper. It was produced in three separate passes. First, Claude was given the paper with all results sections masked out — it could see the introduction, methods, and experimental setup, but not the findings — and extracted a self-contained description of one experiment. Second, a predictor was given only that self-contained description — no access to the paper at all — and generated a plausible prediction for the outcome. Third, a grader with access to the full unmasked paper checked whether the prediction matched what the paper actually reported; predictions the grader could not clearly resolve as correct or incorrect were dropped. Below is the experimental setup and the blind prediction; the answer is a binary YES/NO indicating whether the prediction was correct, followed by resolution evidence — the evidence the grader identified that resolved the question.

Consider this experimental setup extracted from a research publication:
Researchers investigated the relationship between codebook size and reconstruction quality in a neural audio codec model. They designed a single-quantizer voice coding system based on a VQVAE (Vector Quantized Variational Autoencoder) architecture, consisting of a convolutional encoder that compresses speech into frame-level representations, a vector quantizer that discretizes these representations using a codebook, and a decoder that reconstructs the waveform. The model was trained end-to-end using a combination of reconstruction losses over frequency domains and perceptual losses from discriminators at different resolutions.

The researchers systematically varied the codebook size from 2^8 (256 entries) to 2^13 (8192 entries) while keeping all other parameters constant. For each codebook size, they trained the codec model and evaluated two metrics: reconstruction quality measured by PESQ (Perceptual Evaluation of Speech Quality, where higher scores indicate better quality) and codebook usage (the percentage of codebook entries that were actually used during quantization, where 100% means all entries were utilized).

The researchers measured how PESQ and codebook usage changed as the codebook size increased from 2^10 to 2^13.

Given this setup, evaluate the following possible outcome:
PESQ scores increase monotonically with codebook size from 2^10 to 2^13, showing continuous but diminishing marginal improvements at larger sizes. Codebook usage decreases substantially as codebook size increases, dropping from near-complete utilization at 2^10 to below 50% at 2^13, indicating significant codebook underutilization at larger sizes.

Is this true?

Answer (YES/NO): NO